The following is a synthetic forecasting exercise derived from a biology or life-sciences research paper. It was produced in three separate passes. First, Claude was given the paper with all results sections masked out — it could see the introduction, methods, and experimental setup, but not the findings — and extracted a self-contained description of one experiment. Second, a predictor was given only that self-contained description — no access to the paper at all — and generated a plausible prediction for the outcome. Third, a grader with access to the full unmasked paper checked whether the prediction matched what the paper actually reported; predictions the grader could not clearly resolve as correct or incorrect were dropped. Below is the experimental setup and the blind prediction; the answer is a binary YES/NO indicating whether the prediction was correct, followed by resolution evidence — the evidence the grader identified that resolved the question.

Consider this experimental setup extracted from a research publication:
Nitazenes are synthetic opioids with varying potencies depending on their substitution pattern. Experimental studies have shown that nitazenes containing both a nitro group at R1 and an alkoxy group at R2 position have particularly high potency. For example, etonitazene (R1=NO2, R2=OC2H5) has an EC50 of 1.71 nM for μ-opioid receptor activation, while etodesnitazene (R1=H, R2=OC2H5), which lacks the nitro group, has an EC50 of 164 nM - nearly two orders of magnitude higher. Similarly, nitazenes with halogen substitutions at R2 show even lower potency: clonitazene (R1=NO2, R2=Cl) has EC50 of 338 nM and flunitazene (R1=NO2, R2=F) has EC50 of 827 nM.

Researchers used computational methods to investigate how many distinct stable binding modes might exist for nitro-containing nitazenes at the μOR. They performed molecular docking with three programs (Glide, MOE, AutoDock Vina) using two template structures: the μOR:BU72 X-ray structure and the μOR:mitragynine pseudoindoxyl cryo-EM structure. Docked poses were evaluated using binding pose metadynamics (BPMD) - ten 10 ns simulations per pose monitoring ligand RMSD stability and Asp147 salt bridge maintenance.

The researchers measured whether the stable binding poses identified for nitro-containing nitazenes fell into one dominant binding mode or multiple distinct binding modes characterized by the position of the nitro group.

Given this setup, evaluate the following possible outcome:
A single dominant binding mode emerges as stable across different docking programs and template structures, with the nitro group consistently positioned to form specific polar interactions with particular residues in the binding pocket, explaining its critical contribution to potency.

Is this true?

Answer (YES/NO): YES